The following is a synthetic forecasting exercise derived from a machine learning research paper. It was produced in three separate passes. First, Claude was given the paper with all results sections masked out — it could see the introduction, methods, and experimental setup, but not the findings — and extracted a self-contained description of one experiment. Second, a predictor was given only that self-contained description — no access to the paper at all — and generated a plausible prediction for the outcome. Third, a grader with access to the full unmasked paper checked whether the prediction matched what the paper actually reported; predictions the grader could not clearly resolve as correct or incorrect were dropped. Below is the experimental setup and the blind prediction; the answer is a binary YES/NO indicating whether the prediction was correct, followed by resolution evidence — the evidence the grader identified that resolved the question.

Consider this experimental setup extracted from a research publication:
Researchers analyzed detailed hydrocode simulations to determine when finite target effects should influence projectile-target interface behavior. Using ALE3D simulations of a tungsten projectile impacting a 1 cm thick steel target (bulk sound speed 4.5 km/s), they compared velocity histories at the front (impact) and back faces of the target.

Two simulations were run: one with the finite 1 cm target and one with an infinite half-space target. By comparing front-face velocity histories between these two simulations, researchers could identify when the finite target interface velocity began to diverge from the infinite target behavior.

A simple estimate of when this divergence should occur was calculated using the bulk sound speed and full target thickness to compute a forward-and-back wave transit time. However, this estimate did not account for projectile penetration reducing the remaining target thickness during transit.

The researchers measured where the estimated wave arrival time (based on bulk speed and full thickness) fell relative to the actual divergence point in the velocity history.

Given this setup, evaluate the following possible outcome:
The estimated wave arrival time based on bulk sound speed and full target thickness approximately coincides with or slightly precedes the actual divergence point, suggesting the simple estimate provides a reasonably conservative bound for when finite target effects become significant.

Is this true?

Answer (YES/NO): NO